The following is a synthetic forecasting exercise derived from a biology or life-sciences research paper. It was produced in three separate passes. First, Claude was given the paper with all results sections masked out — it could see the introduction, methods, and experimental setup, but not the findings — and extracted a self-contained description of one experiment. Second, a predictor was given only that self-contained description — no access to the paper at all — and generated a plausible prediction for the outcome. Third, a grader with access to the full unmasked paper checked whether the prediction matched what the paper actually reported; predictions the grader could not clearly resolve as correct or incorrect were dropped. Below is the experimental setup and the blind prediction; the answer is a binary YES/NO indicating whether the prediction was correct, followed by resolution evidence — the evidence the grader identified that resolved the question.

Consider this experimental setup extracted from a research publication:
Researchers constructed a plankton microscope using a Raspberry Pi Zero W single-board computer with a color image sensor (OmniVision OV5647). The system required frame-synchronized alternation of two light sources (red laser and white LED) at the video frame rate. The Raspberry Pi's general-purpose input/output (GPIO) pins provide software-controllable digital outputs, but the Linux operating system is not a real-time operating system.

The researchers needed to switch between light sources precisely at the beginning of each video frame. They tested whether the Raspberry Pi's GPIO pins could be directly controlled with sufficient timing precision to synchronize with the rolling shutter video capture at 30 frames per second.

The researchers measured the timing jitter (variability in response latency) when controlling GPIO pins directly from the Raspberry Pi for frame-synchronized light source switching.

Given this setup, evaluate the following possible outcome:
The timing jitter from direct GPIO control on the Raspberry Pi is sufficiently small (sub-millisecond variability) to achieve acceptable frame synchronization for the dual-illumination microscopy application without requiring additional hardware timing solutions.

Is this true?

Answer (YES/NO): NO